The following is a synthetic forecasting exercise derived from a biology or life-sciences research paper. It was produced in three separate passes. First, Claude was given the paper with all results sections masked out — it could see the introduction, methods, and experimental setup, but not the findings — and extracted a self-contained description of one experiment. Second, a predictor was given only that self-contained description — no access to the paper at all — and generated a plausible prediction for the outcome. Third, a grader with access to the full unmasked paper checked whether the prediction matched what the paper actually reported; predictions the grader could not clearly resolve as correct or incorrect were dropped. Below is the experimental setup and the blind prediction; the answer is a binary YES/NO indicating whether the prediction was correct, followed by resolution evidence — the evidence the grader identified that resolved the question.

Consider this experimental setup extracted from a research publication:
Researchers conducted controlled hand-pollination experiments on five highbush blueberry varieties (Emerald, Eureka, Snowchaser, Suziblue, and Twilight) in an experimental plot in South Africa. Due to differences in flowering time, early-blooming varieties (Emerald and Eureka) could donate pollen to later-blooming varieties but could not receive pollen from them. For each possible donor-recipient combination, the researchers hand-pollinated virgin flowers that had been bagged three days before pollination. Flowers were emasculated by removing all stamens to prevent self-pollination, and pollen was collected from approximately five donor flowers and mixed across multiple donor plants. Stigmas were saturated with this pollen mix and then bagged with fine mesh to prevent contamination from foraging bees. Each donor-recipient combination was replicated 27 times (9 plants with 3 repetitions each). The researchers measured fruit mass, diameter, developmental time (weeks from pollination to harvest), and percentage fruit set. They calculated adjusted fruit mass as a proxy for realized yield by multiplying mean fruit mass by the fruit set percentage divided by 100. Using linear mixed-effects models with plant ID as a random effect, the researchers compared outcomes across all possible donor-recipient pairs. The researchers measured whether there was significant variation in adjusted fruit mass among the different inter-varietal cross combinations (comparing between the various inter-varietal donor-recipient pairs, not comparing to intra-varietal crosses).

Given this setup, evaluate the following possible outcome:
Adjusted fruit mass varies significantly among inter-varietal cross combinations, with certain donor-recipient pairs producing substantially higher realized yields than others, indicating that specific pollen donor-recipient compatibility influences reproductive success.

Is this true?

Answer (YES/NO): YES